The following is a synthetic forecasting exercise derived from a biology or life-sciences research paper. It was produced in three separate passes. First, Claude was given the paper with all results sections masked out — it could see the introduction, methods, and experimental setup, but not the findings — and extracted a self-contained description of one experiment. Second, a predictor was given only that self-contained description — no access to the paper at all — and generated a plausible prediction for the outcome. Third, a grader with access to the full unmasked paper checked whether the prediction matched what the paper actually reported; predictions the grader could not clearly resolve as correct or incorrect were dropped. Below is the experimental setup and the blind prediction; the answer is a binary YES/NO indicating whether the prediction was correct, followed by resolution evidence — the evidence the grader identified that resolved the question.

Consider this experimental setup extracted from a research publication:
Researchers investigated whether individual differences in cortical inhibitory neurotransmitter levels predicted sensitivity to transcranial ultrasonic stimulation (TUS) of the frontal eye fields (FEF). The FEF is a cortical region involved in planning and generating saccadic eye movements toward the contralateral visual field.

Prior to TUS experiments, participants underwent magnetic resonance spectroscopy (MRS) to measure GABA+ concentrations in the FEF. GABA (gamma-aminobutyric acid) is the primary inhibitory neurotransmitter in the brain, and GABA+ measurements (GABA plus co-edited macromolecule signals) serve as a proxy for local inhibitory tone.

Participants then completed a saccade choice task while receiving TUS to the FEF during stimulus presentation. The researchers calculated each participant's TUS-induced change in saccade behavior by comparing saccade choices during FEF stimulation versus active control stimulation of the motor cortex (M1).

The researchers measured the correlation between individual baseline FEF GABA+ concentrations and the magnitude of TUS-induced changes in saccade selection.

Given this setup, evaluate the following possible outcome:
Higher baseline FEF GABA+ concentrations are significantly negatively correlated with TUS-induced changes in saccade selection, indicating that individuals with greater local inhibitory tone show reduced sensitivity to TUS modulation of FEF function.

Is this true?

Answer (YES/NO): YES